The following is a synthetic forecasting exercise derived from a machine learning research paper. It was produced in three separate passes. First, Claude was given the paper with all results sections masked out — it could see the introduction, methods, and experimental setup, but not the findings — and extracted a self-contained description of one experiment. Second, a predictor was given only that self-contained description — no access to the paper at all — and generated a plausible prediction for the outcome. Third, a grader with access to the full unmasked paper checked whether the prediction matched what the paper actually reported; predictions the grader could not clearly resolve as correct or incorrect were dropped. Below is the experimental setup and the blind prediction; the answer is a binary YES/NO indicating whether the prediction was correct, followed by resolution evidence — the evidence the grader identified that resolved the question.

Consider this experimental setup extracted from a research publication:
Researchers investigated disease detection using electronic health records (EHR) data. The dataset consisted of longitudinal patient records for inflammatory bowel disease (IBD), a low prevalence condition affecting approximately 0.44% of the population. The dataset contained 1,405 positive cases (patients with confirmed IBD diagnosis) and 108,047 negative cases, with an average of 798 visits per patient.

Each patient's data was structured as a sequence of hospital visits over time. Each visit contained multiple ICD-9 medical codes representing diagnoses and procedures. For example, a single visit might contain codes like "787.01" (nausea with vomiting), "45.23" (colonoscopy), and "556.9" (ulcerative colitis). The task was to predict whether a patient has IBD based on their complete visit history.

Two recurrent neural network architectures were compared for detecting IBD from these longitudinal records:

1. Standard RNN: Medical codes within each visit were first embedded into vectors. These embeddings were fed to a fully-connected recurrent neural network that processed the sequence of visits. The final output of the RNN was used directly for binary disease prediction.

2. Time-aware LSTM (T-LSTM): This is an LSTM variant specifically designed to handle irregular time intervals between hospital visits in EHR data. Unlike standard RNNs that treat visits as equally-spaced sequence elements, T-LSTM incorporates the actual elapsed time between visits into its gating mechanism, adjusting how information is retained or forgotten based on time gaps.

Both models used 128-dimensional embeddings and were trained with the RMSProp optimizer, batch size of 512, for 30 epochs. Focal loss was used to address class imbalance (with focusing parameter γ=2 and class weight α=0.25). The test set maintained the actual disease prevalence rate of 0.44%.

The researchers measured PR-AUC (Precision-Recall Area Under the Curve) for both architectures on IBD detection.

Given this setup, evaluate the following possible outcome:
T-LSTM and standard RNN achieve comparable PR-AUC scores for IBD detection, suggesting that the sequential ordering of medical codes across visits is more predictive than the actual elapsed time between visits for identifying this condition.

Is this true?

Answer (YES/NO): NO